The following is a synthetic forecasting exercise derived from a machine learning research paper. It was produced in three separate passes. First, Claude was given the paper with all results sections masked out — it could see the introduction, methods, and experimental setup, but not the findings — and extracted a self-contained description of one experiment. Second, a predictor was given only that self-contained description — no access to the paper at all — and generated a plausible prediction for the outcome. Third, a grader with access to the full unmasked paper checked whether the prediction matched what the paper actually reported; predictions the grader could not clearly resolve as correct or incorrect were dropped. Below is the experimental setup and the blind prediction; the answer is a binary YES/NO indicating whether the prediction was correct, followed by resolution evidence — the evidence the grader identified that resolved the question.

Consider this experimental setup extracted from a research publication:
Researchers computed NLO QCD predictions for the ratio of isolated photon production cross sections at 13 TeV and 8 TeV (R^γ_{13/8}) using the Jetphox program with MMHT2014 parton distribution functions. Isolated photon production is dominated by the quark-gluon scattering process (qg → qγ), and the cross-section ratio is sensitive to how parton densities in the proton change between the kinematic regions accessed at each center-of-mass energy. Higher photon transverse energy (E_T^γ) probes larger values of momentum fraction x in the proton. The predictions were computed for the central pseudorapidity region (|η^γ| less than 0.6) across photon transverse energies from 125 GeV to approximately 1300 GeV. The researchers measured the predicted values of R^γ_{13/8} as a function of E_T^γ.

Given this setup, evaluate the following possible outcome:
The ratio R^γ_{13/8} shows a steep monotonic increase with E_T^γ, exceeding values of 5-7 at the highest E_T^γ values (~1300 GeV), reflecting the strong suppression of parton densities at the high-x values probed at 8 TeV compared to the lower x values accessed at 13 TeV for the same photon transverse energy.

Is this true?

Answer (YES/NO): NO